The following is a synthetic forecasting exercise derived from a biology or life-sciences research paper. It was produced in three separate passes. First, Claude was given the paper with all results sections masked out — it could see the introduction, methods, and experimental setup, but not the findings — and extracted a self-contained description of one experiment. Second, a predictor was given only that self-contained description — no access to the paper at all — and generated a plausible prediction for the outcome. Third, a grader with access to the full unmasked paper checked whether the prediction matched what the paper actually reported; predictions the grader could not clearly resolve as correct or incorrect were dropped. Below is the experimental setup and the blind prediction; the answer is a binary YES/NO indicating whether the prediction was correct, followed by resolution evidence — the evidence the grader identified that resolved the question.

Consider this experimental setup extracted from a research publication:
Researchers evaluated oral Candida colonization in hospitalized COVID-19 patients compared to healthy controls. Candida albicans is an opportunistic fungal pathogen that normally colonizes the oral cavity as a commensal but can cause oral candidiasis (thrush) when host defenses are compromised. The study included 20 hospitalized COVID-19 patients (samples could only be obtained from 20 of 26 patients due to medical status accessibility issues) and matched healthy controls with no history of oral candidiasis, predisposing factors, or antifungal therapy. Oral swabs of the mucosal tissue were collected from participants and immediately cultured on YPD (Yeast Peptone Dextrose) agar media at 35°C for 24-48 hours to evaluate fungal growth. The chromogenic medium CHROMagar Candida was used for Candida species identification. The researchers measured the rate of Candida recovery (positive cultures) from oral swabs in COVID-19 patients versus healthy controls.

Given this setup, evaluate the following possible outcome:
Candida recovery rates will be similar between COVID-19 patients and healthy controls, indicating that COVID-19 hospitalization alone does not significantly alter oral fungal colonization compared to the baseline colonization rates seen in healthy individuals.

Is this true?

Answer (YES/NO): NO